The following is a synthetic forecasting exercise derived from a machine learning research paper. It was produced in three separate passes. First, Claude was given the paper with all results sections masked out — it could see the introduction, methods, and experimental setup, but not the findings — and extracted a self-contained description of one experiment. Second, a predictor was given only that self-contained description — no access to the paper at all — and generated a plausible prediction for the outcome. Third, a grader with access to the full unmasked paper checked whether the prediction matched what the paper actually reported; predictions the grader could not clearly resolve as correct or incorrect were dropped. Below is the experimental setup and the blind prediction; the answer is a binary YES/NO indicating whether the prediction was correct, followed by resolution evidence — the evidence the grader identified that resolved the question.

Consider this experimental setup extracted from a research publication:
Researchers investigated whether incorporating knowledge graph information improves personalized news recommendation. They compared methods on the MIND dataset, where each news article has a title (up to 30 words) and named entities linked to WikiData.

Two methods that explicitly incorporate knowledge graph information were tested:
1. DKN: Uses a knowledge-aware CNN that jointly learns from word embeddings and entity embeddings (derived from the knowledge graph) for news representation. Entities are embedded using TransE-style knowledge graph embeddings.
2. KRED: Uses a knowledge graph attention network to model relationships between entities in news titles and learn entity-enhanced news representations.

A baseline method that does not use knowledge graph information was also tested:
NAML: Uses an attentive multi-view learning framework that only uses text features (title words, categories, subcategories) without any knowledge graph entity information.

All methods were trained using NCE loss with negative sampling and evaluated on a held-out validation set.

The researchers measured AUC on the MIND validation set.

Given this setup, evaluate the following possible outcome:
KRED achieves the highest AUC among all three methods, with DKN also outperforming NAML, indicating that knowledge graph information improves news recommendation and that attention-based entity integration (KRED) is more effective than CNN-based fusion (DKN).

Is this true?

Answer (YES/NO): NO